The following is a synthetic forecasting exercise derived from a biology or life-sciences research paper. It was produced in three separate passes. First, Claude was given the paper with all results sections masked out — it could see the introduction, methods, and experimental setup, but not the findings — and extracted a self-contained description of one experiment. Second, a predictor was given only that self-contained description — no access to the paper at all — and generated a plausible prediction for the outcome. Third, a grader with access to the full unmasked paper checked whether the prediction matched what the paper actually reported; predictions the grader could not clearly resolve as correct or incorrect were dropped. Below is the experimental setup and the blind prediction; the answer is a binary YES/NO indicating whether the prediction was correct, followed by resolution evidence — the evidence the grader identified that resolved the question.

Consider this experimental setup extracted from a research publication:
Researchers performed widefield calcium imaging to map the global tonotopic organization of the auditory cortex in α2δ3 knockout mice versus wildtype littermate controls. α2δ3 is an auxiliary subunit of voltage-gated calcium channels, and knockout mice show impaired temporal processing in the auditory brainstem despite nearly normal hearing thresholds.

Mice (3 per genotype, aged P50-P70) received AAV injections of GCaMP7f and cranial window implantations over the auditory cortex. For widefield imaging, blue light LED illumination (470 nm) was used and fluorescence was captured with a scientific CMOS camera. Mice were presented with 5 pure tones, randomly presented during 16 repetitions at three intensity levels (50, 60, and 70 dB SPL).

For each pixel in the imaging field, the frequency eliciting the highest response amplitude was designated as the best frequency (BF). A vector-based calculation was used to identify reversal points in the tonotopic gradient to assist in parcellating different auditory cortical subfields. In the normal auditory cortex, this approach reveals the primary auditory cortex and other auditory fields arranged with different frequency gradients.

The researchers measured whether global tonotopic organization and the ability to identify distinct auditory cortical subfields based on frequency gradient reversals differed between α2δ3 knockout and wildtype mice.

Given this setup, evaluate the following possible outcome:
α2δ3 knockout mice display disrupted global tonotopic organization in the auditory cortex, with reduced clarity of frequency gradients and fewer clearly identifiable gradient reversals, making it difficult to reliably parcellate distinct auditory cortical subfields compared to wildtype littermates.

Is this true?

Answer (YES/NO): NO